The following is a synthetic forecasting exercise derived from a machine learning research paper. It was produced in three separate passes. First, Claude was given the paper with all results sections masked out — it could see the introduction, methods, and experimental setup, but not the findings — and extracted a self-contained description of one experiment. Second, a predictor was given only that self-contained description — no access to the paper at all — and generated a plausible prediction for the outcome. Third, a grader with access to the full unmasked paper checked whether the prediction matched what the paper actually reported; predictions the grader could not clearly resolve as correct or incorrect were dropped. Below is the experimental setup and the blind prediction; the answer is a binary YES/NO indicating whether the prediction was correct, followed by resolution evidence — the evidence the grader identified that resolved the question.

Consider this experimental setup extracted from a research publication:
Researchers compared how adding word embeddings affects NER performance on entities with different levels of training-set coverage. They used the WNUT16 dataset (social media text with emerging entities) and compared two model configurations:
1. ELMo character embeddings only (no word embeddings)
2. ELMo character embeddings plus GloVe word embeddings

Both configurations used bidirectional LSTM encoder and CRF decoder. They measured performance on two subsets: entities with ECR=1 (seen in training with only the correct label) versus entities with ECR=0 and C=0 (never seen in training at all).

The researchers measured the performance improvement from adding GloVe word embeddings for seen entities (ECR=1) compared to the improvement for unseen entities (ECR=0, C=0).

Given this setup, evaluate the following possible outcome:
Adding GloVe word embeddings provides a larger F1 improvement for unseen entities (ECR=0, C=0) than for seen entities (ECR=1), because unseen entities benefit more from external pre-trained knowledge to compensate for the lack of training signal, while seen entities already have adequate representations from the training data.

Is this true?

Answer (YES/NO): YES